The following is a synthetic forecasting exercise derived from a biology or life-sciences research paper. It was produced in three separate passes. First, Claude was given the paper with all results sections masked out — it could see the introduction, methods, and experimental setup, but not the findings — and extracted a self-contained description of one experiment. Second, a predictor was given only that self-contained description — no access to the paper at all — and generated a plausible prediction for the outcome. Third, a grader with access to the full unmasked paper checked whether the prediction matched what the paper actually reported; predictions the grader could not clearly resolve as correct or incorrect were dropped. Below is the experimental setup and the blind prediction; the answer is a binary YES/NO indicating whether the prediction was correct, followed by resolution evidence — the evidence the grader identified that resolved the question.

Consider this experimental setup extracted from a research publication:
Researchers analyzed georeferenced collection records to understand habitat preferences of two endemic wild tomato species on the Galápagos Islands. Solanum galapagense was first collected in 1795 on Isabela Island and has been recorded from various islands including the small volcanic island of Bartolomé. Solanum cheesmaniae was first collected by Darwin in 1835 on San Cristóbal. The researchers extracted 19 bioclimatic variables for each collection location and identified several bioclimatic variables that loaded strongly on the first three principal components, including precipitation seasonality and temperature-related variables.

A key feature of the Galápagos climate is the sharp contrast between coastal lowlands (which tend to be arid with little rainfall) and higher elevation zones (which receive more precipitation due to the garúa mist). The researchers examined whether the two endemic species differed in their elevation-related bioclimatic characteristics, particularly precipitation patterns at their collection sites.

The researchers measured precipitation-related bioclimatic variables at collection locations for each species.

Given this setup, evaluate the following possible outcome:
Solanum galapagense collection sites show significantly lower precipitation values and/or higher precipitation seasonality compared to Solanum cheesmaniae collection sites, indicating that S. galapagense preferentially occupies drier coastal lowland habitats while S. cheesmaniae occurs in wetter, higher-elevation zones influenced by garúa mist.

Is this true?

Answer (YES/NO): YES